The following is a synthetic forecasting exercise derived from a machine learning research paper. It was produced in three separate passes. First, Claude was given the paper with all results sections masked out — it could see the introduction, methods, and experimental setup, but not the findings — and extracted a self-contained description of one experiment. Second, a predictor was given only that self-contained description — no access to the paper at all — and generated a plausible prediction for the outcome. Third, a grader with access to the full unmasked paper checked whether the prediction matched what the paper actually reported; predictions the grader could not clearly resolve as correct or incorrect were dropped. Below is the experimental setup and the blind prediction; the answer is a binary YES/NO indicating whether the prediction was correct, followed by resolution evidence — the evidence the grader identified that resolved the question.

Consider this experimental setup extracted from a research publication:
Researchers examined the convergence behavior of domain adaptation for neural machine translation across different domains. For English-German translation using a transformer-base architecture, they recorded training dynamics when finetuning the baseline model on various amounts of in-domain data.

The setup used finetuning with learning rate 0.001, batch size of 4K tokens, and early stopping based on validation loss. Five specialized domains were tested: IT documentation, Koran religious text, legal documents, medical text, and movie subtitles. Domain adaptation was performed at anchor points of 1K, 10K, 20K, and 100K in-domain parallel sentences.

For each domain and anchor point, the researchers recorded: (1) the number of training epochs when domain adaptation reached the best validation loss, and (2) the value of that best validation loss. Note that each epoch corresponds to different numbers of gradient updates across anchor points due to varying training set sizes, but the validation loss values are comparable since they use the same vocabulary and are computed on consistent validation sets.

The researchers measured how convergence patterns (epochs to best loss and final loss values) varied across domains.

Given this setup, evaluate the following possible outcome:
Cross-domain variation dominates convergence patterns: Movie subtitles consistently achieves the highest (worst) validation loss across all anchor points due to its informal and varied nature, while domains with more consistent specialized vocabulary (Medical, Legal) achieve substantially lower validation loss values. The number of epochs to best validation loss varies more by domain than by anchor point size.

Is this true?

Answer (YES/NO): NO